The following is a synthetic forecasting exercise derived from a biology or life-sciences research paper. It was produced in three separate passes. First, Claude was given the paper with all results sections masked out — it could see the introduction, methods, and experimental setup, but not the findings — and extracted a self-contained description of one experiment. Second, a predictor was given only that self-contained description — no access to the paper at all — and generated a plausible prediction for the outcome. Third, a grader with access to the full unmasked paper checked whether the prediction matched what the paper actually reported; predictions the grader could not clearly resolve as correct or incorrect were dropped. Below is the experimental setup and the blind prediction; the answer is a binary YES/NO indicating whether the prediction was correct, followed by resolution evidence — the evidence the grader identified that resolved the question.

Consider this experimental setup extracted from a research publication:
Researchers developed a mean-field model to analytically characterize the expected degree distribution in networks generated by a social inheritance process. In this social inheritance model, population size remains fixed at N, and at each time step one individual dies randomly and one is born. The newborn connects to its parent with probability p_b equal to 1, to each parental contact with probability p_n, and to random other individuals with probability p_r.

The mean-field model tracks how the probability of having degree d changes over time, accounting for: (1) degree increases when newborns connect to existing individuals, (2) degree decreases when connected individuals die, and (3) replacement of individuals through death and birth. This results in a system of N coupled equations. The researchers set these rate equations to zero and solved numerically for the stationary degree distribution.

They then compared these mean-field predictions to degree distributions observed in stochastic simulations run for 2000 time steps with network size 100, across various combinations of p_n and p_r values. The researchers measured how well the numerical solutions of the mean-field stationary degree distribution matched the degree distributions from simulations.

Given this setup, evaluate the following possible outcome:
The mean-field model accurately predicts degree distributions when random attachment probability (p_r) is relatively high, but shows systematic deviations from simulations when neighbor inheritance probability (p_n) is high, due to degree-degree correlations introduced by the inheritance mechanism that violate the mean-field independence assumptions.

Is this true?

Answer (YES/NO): NO